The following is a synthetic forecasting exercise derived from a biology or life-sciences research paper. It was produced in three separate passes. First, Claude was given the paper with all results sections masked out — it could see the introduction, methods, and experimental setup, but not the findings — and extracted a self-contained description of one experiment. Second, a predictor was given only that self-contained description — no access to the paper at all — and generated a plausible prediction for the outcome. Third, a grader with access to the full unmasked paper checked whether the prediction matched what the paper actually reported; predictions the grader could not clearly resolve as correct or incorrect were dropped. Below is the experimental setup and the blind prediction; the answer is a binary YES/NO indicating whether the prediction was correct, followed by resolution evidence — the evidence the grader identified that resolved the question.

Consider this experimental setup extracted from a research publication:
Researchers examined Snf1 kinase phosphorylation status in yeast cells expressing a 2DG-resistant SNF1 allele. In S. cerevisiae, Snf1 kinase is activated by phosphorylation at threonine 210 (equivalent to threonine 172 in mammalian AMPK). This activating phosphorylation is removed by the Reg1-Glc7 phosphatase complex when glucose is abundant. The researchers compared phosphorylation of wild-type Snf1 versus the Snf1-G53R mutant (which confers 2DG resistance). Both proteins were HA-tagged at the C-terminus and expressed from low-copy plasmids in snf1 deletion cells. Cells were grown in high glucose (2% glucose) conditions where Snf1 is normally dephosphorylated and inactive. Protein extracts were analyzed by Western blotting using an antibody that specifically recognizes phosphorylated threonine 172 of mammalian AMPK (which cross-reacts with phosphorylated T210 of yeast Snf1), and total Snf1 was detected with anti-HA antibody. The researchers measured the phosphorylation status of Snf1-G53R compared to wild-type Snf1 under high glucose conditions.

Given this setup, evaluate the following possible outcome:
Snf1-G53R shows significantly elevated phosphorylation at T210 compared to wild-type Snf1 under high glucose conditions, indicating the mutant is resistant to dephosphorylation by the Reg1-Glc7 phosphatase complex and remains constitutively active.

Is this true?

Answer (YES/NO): NO